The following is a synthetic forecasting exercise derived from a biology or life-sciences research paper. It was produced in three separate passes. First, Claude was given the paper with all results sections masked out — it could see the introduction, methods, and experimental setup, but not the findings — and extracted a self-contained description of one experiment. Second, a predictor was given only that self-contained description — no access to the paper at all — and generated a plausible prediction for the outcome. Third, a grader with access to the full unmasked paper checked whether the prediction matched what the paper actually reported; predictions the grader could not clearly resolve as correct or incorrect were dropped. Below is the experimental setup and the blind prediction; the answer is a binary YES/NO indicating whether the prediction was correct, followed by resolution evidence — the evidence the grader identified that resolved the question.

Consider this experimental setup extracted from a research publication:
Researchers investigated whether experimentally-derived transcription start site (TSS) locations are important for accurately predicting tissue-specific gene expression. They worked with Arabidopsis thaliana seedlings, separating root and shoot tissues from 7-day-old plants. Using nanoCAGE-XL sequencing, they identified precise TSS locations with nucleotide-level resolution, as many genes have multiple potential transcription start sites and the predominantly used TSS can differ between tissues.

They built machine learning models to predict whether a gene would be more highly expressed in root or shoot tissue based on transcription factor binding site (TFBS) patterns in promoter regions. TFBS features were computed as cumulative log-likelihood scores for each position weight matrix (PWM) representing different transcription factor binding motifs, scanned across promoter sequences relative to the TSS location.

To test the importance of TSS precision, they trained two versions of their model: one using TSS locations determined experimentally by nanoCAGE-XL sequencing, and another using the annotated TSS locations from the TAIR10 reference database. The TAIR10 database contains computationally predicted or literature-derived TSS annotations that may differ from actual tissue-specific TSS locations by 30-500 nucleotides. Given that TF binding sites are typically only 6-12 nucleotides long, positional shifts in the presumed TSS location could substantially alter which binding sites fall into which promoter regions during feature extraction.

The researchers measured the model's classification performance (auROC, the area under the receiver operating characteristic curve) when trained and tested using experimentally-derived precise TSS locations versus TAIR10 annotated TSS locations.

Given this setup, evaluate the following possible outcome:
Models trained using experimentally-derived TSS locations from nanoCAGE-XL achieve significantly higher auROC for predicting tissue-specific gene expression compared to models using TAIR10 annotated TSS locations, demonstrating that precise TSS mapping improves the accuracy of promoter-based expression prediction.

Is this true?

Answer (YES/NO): YES